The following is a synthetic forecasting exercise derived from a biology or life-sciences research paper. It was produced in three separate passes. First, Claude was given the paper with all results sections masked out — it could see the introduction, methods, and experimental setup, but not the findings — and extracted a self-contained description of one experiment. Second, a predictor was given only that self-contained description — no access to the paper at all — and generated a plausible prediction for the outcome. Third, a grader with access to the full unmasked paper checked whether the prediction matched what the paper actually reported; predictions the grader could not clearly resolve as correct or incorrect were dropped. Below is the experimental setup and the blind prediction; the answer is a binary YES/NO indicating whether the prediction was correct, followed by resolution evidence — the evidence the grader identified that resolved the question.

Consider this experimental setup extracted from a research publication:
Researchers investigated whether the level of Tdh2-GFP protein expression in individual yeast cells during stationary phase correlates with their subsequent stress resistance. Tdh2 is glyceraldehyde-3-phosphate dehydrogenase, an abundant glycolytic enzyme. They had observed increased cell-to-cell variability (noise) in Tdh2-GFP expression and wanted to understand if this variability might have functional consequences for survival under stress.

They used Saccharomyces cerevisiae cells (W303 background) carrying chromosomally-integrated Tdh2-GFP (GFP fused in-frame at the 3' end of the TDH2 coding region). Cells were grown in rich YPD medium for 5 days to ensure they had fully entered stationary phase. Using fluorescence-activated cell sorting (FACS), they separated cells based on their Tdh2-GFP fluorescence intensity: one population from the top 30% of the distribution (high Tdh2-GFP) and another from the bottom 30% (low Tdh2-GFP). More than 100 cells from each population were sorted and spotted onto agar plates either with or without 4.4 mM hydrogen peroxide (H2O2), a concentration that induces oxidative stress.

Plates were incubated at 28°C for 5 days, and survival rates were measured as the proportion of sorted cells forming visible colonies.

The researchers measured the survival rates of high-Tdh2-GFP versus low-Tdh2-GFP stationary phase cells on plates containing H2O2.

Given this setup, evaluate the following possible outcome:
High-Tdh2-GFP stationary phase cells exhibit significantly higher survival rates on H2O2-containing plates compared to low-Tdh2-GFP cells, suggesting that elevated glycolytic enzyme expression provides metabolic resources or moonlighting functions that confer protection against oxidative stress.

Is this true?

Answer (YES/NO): YES